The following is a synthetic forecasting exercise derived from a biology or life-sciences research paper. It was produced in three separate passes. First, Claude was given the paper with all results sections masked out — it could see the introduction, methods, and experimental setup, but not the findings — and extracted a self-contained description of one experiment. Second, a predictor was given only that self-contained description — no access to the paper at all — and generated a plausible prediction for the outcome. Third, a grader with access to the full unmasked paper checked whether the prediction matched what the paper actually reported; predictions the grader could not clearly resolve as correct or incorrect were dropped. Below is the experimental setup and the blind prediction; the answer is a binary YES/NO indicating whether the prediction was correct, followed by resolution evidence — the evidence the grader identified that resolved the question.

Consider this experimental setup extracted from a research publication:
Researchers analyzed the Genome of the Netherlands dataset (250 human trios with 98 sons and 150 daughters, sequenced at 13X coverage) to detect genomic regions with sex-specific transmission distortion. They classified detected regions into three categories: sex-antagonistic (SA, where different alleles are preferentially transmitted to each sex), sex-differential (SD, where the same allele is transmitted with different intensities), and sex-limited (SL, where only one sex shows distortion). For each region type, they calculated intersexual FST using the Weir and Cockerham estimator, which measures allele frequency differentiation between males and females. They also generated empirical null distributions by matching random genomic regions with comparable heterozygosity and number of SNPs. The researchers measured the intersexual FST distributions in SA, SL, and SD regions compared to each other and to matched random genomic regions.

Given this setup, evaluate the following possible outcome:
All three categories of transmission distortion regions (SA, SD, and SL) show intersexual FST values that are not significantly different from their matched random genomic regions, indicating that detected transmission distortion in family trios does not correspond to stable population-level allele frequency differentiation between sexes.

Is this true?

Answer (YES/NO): NO